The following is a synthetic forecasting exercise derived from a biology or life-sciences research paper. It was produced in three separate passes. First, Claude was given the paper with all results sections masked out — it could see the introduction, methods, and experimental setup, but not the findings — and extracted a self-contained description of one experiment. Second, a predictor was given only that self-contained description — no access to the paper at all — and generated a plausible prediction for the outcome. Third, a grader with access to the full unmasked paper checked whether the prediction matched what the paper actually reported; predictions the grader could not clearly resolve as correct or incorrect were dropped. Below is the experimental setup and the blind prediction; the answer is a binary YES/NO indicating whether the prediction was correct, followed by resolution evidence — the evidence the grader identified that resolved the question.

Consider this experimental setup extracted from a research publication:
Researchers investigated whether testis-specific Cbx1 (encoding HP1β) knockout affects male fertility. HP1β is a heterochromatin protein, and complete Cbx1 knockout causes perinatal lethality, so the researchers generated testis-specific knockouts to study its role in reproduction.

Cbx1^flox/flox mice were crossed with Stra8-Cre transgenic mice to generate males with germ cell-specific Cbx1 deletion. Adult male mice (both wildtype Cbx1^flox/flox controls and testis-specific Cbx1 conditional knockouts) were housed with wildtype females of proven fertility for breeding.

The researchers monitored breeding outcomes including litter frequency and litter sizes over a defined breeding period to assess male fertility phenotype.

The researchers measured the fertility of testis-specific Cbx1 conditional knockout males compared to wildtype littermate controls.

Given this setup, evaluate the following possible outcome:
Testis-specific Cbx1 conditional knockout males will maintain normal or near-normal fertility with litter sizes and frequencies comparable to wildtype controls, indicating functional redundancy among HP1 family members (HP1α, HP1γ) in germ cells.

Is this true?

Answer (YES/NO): NO